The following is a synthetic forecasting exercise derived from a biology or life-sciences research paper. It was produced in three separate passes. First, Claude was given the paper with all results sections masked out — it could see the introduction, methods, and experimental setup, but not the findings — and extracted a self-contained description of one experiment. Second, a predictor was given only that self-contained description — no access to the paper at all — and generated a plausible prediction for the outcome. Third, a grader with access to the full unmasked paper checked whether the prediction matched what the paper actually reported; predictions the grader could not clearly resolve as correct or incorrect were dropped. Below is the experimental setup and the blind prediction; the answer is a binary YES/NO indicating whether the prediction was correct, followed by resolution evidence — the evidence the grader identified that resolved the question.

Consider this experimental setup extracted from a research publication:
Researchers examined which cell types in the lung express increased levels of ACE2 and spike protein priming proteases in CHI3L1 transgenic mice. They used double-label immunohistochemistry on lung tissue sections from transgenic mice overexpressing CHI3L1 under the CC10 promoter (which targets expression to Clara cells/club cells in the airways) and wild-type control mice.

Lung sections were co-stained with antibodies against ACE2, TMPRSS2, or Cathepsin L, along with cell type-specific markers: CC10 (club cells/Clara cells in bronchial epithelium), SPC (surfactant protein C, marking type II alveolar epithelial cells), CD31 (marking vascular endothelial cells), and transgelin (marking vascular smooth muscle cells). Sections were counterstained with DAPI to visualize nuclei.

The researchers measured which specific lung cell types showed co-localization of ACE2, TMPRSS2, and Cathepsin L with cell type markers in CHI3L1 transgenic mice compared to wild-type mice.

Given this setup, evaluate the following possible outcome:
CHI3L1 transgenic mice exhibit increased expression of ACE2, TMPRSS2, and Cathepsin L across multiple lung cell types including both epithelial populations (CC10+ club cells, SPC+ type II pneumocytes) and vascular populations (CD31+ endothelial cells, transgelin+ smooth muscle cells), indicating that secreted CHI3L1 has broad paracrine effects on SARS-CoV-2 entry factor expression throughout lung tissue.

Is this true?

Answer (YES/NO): NO